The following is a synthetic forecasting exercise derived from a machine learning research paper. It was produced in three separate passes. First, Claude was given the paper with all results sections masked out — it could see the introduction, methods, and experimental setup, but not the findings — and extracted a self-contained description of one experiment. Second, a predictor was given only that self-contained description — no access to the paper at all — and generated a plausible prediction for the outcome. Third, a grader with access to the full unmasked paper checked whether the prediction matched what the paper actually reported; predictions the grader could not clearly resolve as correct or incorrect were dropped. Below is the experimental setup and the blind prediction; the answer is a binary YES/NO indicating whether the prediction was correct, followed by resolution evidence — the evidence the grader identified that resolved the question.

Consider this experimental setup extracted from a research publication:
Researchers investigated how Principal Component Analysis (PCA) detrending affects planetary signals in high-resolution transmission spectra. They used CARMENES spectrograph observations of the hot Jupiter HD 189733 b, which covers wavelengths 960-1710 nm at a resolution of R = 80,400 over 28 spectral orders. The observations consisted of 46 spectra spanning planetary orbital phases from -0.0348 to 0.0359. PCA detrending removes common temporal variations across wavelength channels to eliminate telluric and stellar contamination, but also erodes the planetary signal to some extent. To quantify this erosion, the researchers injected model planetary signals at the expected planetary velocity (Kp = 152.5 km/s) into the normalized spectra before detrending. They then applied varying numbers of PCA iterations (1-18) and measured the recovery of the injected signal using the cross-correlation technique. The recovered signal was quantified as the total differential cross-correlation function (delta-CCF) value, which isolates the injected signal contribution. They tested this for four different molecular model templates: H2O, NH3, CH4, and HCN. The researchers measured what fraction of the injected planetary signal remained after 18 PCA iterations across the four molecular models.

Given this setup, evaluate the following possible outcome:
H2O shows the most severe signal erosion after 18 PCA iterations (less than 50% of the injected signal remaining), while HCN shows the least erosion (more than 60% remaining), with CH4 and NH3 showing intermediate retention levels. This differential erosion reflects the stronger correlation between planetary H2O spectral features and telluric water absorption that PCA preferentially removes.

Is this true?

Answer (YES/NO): NO